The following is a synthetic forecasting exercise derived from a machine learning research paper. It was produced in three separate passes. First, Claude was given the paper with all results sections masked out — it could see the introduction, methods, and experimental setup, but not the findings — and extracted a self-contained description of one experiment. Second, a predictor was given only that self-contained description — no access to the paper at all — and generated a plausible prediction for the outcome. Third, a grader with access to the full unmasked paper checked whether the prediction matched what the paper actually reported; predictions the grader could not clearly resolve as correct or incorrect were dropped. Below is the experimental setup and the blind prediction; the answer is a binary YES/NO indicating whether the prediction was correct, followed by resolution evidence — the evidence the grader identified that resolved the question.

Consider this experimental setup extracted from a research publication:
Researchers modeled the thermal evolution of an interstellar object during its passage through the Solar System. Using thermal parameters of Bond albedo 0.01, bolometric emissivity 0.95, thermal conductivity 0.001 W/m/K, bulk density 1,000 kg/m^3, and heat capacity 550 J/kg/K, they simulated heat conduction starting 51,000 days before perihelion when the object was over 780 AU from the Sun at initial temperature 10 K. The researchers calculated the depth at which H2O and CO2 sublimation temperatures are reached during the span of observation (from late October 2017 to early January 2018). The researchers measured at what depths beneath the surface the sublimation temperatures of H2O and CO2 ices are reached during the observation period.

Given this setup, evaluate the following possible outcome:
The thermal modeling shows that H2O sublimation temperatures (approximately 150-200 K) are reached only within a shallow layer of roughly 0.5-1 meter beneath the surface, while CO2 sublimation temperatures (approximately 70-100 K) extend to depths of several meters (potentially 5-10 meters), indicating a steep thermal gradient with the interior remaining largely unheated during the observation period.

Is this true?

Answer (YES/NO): NO